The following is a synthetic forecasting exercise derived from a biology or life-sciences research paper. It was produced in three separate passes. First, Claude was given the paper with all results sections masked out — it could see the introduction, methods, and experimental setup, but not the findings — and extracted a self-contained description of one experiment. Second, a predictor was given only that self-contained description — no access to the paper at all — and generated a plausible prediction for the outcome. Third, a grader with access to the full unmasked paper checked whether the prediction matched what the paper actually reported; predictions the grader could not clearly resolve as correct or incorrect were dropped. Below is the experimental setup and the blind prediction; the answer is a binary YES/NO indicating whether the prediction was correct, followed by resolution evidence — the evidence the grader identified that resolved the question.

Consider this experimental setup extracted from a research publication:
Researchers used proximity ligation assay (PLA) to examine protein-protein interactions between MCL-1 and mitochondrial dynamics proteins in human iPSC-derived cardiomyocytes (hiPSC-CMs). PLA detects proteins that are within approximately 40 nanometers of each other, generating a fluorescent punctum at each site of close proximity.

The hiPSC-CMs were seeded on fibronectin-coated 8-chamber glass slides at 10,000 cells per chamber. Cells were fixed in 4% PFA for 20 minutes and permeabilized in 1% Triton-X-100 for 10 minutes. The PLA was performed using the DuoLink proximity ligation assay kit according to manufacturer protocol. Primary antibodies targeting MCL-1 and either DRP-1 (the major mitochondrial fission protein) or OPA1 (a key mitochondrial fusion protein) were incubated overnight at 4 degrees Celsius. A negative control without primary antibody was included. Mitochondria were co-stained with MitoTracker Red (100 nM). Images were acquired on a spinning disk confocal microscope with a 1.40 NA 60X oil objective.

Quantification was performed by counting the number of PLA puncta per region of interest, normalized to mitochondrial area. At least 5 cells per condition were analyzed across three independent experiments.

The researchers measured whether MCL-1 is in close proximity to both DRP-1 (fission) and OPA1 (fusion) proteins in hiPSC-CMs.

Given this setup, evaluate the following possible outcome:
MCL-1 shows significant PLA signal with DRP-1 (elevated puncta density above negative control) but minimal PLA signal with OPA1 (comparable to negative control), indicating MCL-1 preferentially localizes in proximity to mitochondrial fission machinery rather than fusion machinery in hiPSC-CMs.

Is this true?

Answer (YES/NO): NO